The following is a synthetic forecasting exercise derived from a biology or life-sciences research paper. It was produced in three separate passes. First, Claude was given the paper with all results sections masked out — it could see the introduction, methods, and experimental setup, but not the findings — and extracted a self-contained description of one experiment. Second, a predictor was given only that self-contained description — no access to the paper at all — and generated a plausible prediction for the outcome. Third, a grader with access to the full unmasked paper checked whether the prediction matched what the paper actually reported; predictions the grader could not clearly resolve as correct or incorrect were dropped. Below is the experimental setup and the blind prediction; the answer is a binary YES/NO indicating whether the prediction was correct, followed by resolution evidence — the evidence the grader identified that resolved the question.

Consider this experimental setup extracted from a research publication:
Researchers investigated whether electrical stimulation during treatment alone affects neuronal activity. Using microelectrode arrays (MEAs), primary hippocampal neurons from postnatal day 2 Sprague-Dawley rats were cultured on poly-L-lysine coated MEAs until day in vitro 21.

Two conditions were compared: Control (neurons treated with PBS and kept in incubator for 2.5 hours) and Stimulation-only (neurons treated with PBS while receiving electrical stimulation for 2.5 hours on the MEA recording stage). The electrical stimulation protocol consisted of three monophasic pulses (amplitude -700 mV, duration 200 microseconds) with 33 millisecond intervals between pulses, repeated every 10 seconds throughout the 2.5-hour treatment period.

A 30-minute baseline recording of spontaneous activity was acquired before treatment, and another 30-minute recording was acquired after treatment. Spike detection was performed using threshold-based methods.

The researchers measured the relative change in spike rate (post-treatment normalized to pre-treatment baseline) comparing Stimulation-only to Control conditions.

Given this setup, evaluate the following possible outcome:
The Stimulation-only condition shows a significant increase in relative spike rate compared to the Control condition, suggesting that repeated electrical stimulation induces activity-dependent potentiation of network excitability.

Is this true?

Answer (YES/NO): YES